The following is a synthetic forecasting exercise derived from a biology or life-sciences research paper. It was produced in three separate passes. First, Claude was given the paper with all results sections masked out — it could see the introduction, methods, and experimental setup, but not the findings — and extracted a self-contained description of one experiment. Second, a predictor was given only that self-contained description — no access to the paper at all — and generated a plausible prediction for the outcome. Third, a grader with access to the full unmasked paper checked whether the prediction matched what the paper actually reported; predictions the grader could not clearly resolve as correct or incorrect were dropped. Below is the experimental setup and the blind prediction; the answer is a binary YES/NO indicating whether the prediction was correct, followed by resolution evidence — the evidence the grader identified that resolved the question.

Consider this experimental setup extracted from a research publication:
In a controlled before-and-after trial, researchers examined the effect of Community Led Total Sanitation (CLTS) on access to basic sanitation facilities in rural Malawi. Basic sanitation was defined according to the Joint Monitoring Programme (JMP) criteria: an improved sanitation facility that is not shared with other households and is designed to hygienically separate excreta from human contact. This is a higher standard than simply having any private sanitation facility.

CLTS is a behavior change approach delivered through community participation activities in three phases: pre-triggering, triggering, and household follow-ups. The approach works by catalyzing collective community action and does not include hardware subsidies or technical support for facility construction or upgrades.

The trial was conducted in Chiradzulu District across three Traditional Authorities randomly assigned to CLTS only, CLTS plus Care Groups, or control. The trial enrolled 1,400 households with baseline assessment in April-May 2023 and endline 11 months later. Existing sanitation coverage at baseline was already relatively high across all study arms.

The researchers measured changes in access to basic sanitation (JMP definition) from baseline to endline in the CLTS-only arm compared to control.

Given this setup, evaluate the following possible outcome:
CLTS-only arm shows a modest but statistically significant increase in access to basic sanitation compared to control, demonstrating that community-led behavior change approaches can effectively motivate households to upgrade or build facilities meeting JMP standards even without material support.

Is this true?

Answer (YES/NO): NO